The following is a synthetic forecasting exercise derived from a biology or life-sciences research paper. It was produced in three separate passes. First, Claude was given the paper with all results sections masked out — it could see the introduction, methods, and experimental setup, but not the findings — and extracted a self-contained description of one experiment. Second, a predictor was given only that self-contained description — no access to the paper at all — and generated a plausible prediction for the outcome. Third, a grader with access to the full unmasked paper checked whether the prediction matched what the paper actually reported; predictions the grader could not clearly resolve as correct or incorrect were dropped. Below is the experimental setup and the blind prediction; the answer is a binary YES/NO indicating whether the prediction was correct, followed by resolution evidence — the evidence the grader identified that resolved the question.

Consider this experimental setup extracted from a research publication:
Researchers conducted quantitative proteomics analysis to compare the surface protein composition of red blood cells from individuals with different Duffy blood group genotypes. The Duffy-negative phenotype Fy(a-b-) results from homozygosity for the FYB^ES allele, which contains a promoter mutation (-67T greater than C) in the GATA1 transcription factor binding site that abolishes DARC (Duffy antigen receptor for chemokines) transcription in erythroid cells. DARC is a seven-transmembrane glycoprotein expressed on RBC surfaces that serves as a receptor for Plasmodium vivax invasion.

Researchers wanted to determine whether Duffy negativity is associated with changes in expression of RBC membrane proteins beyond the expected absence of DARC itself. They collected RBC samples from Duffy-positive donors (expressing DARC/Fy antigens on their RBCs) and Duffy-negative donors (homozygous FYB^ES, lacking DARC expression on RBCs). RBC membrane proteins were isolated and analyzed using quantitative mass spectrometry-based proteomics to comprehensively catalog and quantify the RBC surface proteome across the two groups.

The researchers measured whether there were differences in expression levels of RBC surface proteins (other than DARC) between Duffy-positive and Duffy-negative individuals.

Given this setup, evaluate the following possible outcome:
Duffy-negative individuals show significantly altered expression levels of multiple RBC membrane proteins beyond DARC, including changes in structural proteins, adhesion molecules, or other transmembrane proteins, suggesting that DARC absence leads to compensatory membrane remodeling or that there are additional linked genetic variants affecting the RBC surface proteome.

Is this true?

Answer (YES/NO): YES